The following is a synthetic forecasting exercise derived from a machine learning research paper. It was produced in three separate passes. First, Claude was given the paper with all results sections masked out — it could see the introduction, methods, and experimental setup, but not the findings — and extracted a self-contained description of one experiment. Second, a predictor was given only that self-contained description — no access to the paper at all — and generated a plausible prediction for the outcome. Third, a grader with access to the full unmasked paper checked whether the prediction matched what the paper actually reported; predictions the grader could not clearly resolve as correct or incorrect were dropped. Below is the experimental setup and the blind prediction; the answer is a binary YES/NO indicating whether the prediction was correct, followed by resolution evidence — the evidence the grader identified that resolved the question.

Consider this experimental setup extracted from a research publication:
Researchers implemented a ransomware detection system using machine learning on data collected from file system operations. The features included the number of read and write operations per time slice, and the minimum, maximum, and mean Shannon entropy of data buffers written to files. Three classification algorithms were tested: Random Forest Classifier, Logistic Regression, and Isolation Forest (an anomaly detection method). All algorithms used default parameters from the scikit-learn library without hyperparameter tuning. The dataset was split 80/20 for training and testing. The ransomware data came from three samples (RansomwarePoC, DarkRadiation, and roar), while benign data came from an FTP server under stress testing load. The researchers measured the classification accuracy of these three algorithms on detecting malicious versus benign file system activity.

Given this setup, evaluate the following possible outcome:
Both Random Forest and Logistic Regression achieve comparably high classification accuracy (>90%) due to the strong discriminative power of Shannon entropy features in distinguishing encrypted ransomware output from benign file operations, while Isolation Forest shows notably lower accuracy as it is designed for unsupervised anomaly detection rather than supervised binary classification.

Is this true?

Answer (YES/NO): NO